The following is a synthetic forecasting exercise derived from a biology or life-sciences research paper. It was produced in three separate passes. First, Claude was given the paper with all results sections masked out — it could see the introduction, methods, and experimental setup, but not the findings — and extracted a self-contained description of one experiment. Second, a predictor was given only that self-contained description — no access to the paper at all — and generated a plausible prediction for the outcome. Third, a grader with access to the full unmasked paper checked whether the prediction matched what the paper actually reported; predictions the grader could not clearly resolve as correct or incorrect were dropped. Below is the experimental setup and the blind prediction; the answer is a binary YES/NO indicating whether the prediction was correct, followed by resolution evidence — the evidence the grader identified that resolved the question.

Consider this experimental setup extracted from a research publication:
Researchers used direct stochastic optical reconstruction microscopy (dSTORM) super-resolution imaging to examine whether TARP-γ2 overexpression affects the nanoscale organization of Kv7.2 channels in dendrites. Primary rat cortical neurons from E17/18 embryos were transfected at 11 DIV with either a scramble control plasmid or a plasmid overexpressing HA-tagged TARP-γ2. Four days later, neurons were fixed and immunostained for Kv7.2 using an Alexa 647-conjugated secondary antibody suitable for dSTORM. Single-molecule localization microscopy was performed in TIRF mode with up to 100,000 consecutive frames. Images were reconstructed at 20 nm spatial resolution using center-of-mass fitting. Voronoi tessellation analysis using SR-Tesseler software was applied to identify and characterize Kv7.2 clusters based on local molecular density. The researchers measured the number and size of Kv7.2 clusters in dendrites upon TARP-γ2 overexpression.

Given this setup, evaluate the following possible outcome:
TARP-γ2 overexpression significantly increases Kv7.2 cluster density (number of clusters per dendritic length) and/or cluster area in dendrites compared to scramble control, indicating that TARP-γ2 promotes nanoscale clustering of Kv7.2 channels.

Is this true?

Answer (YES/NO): YES